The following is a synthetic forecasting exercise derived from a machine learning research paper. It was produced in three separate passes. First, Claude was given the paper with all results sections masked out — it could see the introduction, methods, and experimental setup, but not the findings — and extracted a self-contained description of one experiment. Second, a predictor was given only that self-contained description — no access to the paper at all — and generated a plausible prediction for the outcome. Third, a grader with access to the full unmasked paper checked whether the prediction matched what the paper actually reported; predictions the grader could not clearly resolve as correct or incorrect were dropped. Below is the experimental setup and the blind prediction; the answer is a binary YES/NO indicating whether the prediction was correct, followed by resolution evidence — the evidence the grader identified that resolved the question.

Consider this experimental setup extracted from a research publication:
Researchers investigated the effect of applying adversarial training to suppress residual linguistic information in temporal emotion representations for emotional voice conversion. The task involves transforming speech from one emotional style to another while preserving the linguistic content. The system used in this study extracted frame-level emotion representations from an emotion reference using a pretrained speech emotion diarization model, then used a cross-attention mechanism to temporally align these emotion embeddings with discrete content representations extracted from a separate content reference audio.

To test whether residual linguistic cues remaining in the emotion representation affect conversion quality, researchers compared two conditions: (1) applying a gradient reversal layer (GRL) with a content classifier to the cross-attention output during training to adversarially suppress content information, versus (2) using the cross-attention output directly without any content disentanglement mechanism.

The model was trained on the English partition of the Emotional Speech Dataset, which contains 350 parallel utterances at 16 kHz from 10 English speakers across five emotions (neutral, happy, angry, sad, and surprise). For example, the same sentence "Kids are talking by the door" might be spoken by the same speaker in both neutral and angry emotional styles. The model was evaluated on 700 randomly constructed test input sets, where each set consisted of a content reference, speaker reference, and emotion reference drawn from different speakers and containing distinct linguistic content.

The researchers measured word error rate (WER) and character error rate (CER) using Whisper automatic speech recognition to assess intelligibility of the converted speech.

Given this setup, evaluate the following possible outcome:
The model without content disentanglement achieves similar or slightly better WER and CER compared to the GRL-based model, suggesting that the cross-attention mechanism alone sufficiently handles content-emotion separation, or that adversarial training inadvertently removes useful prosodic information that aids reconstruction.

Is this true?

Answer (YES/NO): NO